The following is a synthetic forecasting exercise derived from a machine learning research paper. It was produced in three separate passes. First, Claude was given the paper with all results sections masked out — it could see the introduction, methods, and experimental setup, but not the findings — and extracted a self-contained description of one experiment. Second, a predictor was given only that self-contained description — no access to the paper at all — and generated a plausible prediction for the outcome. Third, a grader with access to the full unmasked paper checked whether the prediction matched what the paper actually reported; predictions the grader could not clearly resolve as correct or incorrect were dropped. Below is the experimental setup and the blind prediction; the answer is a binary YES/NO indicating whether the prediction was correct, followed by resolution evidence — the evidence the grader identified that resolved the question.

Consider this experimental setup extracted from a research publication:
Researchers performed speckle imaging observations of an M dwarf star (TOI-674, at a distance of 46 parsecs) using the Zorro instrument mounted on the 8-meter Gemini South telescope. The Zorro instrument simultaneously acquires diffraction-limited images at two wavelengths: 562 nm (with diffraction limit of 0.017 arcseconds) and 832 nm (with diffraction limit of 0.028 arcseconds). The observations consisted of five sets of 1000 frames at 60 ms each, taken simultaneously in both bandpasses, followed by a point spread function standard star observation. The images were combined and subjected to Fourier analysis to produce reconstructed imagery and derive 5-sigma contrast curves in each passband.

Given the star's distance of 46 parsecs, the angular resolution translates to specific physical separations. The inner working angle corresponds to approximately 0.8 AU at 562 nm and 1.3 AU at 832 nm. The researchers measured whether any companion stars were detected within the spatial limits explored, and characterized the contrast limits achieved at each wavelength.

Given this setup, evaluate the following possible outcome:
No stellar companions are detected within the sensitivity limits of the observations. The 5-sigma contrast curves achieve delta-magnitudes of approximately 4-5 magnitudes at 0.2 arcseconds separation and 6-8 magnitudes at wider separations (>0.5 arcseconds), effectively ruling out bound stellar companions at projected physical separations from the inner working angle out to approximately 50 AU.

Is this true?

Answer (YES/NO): NO